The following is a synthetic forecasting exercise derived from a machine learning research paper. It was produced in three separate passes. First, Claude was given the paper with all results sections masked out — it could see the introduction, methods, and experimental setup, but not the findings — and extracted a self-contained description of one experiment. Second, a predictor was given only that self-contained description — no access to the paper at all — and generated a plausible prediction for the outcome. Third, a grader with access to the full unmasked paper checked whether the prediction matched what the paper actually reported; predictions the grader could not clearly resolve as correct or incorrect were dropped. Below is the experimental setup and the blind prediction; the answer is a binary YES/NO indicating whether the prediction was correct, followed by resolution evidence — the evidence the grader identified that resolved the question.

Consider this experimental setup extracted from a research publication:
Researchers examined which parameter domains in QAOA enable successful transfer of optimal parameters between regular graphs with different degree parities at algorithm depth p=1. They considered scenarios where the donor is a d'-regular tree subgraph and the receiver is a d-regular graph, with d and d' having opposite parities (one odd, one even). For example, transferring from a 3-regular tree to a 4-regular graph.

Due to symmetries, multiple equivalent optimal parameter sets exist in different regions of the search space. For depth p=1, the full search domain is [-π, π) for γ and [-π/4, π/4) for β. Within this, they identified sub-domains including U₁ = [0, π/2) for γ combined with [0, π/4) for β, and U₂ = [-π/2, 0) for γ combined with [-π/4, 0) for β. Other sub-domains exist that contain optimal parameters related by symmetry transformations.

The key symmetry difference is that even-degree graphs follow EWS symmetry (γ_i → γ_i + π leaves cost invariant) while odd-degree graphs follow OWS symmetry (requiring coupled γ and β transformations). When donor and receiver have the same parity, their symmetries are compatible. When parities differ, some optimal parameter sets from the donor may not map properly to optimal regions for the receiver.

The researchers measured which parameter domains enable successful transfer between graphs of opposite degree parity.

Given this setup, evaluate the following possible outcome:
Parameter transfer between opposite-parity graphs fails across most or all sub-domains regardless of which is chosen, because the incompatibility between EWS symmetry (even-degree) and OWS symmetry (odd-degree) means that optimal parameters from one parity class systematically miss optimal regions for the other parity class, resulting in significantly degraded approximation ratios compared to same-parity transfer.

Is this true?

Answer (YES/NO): NO